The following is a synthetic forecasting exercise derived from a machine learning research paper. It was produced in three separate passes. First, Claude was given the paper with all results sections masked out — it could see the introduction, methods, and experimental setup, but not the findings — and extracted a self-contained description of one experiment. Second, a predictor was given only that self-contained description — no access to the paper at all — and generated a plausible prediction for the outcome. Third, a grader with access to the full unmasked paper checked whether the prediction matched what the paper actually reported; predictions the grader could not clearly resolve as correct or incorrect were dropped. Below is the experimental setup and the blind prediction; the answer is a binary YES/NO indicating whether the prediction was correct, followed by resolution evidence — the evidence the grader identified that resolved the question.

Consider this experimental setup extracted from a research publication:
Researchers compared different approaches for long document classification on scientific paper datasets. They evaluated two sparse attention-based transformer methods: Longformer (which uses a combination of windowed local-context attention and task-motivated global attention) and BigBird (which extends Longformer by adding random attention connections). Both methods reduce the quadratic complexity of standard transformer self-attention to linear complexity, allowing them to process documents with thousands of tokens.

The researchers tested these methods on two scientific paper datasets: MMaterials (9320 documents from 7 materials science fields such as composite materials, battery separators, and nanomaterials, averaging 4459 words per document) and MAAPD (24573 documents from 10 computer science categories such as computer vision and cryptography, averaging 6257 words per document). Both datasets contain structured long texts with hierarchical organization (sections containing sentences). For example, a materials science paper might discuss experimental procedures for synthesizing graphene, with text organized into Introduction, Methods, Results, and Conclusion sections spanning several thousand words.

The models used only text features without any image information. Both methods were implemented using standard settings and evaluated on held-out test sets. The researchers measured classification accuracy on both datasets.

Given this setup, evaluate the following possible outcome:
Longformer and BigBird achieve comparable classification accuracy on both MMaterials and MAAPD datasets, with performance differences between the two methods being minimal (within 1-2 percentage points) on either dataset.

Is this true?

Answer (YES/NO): YES